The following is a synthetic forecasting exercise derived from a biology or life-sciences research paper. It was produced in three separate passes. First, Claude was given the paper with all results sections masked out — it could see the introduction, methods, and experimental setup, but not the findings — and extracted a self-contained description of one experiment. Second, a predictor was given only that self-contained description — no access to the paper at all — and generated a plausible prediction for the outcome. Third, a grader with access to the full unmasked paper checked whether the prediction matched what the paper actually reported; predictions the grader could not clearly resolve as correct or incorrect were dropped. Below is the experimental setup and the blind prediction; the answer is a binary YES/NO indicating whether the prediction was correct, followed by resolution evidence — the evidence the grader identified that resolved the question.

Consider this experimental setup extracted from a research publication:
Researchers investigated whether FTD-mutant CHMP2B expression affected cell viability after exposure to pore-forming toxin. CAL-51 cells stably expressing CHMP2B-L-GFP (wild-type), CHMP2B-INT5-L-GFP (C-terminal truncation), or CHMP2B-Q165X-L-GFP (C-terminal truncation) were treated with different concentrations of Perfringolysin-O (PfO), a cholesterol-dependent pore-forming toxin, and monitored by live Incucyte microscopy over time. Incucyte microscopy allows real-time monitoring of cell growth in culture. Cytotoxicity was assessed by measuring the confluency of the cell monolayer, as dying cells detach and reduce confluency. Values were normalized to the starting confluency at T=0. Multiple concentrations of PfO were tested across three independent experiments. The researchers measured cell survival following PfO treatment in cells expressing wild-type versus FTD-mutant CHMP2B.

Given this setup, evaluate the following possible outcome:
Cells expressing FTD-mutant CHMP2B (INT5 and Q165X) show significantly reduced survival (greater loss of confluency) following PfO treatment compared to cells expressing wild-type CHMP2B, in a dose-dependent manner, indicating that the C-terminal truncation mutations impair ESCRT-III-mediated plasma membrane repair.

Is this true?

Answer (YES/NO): YES